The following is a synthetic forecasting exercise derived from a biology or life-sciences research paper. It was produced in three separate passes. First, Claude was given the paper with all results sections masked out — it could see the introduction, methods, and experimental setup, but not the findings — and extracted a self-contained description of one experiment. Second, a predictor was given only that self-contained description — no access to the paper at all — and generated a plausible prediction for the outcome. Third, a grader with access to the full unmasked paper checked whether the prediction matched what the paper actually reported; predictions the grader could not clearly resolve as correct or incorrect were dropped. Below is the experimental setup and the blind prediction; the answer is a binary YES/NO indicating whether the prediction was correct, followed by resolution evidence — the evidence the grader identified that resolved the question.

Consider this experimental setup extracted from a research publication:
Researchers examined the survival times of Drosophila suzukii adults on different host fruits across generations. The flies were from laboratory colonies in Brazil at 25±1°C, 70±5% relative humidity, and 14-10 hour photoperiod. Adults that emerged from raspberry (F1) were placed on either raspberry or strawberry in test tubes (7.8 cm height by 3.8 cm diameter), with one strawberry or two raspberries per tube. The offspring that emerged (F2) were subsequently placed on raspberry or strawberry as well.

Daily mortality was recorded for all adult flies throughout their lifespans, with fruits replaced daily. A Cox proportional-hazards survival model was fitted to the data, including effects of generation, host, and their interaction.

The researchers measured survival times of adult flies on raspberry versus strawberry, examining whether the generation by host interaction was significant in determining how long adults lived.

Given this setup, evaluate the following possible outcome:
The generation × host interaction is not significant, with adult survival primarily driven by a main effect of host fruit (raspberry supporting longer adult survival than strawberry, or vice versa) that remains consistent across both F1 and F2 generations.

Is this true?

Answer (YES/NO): YES